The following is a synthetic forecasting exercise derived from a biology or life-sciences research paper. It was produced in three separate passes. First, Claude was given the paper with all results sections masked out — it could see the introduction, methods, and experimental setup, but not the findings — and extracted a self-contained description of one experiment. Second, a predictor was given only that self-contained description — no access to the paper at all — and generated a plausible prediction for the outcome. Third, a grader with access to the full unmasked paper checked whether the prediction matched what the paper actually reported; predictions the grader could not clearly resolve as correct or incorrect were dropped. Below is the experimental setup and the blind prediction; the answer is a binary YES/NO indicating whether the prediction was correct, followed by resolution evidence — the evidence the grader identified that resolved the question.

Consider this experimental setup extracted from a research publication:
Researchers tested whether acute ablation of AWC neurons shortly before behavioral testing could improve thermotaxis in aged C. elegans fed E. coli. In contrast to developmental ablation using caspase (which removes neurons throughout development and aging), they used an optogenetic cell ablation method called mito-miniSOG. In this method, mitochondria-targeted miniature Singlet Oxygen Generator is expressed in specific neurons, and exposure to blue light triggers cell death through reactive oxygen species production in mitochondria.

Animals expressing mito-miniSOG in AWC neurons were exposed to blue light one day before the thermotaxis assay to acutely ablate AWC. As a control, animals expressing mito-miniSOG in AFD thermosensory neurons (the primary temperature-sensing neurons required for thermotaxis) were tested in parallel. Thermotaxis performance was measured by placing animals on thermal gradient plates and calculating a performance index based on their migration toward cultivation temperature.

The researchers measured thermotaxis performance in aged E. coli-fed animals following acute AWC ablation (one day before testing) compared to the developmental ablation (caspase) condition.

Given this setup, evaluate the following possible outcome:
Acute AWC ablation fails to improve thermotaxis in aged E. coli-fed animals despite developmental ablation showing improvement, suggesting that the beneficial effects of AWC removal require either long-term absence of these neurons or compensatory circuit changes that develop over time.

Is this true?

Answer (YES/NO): NO